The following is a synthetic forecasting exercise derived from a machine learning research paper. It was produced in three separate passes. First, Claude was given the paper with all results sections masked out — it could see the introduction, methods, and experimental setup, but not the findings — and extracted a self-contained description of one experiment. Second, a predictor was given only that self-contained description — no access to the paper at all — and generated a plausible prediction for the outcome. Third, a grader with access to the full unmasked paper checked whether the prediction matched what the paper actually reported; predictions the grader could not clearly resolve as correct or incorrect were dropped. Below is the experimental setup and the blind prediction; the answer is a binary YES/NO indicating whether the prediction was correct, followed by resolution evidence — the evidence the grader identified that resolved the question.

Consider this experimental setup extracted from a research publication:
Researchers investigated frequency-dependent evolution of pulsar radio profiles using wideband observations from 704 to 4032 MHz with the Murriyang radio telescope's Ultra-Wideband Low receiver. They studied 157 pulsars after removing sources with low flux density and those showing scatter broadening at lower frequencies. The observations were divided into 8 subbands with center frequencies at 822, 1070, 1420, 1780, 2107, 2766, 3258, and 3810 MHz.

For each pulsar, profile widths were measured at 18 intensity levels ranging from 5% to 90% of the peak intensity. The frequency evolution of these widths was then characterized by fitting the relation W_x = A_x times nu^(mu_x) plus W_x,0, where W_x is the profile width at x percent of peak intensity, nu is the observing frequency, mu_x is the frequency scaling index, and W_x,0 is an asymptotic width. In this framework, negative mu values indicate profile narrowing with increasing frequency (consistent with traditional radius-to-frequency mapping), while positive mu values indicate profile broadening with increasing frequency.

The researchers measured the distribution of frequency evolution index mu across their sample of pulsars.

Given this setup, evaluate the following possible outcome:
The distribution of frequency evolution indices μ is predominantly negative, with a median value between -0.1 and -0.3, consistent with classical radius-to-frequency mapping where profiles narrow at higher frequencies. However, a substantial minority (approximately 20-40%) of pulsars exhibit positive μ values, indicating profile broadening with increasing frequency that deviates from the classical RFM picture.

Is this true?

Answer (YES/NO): YES